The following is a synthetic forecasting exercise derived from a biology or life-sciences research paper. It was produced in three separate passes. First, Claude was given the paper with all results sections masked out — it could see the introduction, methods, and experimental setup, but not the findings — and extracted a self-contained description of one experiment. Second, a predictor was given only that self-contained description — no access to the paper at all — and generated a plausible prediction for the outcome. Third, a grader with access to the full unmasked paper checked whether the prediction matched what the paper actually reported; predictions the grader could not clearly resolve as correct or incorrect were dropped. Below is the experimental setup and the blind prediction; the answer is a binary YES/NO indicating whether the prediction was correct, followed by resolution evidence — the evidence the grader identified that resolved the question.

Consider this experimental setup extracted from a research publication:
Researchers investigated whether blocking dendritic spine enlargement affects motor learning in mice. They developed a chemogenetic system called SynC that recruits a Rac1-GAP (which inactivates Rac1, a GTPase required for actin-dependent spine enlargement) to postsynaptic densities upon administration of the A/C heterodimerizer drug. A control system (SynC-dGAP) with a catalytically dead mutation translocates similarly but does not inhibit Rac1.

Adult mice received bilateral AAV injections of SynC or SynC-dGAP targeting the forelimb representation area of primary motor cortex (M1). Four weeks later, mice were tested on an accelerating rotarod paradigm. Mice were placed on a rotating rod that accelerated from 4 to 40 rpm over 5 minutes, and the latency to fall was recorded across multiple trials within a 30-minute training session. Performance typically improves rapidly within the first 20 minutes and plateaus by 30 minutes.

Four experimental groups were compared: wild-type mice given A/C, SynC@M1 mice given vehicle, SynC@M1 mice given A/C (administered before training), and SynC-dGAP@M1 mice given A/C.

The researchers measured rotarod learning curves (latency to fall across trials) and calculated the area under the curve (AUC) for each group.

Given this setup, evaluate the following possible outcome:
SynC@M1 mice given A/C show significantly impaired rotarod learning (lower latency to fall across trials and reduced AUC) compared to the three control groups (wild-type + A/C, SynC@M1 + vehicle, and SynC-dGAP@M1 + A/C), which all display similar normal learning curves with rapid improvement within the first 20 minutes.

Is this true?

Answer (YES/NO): YES